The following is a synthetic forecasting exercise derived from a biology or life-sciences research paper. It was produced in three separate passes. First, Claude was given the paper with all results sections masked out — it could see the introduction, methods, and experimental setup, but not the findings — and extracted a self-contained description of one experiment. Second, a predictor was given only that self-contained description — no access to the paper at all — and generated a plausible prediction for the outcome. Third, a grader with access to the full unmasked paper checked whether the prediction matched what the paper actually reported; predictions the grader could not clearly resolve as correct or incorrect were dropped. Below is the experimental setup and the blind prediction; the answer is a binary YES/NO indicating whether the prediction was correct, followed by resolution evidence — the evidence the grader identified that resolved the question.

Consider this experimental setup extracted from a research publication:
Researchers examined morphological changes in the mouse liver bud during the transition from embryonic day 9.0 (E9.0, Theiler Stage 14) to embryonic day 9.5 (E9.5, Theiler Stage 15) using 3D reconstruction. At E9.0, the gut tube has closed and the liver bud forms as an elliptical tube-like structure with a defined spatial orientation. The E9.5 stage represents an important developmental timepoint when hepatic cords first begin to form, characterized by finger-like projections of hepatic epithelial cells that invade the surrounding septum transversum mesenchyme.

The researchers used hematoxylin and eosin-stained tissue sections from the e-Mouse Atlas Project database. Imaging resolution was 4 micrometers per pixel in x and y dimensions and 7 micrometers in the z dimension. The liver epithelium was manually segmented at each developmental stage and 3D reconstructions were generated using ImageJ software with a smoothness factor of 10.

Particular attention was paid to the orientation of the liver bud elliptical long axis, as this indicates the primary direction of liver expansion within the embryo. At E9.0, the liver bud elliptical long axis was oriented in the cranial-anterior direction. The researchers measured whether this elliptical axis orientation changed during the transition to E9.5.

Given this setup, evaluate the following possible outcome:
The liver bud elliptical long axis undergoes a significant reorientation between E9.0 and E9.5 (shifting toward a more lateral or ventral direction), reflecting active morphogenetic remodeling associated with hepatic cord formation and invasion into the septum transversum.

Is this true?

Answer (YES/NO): YES